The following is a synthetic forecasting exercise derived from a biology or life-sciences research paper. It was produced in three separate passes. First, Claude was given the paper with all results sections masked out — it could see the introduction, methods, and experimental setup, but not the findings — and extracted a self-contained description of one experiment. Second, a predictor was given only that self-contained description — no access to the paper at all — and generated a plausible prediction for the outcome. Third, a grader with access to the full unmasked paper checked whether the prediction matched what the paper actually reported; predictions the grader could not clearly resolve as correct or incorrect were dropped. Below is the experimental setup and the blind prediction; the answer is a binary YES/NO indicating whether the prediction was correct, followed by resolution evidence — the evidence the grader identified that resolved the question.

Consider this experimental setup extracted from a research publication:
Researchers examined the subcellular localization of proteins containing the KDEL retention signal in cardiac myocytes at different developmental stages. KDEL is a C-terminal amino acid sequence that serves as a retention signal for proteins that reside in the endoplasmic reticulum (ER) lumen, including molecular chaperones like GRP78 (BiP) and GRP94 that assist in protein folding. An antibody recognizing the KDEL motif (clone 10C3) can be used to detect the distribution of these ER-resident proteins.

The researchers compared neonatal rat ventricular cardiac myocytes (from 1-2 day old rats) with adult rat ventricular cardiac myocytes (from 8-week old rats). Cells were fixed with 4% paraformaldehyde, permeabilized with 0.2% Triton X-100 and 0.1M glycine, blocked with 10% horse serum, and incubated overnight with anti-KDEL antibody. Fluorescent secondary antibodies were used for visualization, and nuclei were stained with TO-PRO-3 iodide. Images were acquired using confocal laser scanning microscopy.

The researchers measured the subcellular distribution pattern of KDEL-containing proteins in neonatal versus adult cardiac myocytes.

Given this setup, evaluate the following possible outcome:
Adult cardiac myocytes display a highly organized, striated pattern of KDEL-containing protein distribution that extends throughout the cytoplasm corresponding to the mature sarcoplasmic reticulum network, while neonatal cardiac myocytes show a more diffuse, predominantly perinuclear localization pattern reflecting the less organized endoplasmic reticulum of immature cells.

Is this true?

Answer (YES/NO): NO